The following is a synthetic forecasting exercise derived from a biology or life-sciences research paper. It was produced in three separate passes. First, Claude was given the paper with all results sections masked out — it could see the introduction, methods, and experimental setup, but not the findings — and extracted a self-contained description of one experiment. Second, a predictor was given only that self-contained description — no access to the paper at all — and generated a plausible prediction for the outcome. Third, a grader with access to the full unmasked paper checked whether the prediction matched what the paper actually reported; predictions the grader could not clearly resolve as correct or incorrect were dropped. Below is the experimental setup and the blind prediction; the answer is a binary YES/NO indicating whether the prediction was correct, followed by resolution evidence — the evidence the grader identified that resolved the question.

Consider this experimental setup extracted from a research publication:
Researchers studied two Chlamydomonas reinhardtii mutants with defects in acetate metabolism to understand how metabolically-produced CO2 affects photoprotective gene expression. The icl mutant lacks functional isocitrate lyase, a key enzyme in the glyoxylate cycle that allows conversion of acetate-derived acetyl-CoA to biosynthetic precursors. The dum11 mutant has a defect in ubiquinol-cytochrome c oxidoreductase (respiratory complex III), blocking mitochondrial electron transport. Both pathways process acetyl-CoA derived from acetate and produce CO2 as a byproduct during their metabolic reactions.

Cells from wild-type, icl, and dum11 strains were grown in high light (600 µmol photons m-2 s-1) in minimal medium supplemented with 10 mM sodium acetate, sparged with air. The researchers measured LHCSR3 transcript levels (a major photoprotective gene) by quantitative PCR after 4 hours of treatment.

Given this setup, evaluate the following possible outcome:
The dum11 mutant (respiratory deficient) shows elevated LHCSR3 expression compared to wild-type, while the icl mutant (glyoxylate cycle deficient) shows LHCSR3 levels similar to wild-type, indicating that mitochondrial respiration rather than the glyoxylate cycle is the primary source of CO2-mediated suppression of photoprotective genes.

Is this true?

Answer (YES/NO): NO